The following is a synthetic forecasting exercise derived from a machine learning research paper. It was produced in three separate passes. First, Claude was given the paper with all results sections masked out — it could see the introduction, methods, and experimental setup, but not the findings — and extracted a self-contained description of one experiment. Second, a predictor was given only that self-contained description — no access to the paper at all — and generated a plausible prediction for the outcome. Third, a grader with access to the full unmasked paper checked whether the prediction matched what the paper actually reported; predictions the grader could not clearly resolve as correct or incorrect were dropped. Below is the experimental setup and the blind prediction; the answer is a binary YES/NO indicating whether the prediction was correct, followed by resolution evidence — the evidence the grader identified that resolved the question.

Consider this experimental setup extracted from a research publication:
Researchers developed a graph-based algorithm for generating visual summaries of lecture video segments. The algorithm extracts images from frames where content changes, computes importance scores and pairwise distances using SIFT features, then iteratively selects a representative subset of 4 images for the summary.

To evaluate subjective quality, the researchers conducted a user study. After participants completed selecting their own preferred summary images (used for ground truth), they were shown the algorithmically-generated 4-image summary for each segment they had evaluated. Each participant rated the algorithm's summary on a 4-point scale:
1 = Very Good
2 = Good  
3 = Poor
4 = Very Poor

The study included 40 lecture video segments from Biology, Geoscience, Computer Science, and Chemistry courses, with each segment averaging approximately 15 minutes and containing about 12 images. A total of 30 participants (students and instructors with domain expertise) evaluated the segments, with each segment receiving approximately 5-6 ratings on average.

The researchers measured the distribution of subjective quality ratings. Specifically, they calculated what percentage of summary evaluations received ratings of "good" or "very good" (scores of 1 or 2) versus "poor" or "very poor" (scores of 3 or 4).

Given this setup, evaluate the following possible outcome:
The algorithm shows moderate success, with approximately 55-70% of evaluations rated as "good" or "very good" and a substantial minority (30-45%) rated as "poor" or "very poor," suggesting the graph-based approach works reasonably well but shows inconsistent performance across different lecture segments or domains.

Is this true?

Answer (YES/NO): YES